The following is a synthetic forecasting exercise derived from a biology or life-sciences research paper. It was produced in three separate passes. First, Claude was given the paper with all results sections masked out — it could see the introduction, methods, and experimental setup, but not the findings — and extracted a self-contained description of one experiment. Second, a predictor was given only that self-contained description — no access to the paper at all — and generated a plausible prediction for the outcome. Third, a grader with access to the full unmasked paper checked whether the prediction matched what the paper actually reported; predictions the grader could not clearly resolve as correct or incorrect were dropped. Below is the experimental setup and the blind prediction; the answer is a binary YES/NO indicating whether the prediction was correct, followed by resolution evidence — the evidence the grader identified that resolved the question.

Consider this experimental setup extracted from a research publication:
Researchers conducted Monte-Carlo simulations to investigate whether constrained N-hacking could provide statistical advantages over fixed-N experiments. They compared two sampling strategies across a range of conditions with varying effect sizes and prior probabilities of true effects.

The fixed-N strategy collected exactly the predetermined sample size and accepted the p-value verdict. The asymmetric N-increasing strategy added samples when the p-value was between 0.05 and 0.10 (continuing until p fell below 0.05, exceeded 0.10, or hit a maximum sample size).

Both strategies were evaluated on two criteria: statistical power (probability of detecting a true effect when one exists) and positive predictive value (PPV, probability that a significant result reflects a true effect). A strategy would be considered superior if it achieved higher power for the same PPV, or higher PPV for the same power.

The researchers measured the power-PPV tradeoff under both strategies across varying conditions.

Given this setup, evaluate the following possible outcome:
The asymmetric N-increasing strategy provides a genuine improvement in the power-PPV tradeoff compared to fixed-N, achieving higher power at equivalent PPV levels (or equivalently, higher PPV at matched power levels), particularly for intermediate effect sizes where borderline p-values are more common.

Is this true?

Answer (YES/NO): YES